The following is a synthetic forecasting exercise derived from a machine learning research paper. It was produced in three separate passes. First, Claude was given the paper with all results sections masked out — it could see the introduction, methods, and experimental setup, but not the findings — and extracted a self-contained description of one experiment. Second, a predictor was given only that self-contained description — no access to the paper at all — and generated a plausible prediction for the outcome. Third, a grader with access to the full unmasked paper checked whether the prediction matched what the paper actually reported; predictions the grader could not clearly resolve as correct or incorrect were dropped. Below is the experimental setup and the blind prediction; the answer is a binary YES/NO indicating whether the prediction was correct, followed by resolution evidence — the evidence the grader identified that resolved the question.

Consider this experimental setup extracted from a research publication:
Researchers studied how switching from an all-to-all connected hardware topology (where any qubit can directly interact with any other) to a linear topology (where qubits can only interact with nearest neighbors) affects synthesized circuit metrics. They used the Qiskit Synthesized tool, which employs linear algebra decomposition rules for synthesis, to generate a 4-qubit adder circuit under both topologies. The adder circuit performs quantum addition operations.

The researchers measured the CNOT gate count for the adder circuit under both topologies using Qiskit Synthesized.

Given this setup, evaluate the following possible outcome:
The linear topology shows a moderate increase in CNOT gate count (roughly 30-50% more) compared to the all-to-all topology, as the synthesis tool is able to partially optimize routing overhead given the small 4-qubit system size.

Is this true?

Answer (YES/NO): NO